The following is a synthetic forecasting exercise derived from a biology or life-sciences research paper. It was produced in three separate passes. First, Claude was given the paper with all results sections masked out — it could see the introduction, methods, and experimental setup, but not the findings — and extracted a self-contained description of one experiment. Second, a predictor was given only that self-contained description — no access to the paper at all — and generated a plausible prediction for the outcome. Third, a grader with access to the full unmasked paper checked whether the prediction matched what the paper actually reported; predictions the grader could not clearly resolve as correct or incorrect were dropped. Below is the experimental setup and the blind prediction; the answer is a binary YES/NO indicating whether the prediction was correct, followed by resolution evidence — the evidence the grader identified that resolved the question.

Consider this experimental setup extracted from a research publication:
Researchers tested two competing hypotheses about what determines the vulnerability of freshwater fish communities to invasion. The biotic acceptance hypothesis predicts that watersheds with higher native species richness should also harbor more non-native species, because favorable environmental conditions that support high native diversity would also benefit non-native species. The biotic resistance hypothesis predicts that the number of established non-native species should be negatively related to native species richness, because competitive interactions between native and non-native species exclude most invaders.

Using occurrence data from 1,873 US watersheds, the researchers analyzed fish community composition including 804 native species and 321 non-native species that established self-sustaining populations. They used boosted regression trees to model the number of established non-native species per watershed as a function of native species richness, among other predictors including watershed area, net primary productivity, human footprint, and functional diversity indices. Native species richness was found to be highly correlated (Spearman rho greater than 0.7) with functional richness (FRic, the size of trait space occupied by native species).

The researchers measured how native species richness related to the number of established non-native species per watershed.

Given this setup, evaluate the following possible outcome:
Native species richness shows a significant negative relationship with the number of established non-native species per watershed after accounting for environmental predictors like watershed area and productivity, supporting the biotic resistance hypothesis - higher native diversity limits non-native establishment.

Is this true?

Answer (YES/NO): NO